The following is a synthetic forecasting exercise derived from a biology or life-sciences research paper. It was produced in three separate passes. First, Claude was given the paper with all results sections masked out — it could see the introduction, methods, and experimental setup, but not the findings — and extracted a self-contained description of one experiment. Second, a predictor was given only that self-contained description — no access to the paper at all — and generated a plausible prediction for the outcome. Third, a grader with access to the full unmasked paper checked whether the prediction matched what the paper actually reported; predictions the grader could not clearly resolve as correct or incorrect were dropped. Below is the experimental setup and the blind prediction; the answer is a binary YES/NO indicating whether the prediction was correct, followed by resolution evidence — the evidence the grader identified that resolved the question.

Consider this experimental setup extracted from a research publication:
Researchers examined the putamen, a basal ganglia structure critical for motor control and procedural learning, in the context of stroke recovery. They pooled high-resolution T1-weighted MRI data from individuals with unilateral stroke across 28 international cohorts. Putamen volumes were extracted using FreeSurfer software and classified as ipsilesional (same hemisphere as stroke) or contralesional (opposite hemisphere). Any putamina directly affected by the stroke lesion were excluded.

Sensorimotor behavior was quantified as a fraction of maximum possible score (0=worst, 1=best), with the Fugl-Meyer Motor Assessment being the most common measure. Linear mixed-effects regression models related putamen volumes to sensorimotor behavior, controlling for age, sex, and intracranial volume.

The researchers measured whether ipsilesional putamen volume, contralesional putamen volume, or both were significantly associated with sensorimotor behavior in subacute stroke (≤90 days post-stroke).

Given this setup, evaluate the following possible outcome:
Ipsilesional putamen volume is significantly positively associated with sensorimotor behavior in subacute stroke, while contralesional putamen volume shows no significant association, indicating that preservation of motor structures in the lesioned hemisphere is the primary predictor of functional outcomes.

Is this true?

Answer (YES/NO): NO